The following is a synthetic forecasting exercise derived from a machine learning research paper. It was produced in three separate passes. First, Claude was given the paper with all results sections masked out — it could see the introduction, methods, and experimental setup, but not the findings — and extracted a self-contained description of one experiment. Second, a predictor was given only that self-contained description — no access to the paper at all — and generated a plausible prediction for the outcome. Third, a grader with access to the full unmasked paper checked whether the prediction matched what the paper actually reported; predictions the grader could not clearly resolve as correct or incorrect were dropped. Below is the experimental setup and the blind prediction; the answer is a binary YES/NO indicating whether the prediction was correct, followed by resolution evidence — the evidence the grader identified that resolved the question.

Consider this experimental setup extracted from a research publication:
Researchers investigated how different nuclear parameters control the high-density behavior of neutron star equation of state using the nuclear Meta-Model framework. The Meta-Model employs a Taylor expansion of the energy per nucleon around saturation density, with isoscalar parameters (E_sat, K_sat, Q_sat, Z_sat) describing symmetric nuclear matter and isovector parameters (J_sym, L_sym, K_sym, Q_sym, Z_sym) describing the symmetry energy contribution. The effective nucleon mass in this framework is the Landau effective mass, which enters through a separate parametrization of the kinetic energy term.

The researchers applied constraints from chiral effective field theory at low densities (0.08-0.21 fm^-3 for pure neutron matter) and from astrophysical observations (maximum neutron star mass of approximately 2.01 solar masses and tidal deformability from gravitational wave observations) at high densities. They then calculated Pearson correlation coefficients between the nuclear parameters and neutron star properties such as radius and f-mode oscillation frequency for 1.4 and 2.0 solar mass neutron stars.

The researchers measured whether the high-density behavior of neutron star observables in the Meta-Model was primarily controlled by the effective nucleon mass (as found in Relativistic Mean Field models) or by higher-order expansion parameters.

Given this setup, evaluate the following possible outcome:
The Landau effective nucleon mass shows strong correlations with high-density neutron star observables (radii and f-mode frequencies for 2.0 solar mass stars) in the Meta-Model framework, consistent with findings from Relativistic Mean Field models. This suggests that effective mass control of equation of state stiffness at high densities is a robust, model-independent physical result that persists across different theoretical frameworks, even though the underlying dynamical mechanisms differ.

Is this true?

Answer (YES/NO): NO